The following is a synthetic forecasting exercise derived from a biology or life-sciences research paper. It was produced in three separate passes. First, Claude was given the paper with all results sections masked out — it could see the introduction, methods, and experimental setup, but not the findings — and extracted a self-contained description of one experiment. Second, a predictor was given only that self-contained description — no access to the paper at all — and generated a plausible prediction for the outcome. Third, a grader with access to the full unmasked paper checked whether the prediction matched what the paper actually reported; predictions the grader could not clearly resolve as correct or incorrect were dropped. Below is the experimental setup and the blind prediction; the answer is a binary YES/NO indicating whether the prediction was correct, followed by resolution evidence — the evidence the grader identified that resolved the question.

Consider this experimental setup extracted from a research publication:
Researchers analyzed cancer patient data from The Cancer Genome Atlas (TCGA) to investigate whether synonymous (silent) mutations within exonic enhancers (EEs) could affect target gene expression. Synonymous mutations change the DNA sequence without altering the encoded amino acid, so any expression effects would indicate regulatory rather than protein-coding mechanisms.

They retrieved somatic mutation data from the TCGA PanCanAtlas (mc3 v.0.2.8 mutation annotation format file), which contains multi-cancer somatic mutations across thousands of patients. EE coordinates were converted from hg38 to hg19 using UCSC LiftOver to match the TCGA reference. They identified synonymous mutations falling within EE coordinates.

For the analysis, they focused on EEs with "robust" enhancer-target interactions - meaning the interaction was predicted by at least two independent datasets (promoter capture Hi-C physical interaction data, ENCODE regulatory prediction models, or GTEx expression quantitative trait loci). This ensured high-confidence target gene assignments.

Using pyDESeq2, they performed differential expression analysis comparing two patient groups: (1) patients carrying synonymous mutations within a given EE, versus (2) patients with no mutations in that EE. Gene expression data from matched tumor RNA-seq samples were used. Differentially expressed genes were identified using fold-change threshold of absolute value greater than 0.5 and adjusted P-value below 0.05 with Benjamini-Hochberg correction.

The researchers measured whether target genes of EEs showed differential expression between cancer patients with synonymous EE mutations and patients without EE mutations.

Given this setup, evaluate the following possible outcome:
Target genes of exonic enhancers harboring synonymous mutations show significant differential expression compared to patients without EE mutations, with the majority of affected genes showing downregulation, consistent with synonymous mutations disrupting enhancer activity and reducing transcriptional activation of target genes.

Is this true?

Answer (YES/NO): NO